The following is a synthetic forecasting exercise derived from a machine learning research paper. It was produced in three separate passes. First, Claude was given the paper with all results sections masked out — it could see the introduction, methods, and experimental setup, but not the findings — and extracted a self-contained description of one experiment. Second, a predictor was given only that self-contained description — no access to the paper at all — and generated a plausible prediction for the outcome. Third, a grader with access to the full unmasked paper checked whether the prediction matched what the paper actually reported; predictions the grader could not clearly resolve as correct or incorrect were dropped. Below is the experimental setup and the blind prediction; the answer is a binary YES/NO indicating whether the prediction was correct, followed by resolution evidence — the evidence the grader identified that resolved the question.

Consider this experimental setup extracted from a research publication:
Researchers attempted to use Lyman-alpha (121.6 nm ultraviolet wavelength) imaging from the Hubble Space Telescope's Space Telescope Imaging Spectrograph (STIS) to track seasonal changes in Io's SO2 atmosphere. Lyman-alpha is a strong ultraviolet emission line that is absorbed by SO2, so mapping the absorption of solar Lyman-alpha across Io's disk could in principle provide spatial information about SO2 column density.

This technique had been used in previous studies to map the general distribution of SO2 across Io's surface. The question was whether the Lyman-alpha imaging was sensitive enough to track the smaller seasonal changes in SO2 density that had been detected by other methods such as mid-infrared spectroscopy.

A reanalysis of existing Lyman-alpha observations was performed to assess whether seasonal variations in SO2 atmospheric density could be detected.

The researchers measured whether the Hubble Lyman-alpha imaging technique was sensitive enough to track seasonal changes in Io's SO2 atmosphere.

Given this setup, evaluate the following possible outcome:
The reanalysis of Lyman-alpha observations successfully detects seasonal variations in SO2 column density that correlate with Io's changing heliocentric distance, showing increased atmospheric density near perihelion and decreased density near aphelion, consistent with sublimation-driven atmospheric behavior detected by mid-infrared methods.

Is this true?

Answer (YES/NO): NO